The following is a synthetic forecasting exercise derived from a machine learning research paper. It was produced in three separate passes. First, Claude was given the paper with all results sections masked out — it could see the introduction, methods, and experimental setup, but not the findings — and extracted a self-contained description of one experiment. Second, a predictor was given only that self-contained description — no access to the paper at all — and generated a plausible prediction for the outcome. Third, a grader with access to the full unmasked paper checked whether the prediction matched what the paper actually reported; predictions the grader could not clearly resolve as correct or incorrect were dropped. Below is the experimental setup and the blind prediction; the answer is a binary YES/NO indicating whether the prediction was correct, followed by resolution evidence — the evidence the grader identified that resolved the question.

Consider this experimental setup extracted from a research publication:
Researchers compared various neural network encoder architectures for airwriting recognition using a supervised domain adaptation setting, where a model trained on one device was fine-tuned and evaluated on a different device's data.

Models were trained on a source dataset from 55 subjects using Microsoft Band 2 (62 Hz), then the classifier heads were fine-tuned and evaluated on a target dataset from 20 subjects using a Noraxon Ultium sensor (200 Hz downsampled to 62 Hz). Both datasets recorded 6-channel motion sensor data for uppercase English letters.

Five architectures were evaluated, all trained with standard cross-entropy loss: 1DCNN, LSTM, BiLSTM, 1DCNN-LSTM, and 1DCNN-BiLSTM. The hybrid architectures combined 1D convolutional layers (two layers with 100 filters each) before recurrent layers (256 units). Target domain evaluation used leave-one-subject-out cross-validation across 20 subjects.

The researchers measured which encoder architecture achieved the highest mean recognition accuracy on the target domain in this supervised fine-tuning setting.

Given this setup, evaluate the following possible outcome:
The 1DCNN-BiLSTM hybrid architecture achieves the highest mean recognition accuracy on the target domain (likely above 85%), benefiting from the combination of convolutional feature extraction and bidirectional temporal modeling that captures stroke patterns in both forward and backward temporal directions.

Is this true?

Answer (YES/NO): YES